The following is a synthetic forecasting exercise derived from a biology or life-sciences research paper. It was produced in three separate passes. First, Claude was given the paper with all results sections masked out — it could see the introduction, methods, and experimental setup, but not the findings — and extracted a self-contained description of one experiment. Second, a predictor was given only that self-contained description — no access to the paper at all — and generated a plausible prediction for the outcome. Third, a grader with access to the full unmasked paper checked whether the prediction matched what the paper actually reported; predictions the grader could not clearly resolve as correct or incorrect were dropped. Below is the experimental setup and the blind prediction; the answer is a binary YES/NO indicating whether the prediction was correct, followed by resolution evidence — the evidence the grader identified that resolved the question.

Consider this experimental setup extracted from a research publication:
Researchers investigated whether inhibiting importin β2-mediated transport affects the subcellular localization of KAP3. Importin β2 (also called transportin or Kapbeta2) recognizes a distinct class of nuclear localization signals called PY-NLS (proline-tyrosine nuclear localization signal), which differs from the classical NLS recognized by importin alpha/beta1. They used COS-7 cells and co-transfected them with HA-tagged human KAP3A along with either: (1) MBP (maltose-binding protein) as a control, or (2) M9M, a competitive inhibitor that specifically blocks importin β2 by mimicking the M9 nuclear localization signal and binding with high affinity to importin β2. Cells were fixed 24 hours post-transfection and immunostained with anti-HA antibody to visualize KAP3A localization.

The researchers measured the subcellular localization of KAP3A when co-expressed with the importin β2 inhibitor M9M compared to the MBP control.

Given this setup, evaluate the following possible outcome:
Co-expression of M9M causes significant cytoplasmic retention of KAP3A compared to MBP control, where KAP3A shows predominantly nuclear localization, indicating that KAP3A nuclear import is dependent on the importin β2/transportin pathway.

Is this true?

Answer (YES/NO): NO